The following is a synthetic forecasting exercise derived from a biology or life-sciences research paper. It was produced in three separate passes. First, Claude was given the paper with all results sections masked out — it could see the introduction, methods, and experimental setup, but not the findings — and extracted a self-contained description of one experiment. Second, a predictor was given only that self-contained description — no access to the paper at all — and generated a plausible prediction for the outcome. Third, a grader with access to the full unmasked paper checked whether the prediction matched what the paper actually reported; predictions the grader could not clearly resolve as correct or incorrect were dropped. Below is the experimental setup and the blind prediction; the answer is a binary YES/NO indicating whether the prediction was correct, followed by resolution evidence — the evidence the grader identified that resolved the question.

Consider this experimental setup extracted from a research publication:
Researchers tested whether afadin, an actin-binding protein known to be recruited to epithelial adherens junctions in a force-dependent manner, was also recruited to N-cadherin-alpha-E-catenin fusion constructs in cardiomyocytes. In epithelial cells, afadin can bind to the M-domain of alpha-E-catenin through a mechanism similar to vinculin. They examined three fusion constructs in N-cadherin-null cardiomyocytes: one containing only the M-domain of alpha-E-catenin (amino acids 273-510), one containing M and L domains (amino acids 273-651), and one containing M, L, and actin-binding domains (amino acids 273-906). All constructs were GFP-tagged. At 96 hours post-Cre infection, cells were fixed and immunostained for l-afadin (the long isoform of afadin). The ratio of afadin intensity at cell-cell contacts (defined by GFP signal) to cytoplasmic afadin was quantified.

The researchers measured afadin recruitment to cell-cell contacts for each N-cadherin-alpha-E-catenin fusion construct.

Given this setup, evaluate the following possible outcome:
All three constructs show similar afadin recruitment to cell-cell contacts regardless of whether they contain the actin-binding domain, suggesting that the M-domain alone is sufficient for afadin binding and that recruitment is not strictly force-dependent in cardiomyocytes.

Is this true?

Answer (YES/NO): NO